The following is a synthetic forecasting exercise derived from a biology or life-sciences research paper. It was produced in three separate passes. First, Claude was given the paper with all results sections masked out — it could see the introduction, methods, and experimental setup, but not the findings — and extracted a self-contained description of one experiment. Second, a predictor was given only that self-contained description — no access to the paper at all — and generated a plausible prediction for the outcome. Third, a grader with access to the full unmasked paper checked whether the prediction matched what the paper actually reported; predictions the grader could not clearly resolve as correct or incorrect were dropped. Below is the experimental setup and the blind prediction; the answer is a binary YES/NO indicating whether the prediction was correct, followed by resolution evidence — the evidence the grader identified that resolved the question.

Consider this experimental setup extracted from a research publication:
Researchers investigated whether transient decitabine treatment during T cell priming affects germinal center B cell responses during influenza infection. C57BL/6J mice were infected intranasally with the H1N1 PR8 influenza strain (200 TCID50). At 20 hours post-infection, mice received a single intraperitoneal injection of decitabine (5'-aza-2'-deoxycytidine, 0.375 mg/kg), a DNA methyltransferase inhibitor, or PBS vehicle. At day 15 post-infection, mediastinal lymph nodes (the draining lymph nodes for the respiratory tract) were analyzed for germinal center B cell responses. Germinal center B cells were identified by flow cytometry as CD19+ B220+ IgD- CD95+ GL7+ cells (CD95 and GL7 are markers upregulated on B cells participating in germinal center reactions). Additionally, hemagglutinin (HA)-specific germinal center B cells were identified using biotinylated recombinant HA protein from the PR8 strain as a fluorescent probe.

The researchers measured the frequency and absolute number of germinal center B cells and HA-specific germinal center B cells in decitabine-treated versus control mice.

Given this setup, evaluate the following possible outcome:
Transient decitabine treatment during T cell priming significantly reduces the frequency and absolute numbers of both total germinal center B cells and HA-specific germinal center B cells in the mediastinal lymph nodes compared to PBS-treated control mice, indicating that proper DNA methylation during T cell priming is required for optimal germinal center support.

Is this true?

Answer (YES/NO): NO